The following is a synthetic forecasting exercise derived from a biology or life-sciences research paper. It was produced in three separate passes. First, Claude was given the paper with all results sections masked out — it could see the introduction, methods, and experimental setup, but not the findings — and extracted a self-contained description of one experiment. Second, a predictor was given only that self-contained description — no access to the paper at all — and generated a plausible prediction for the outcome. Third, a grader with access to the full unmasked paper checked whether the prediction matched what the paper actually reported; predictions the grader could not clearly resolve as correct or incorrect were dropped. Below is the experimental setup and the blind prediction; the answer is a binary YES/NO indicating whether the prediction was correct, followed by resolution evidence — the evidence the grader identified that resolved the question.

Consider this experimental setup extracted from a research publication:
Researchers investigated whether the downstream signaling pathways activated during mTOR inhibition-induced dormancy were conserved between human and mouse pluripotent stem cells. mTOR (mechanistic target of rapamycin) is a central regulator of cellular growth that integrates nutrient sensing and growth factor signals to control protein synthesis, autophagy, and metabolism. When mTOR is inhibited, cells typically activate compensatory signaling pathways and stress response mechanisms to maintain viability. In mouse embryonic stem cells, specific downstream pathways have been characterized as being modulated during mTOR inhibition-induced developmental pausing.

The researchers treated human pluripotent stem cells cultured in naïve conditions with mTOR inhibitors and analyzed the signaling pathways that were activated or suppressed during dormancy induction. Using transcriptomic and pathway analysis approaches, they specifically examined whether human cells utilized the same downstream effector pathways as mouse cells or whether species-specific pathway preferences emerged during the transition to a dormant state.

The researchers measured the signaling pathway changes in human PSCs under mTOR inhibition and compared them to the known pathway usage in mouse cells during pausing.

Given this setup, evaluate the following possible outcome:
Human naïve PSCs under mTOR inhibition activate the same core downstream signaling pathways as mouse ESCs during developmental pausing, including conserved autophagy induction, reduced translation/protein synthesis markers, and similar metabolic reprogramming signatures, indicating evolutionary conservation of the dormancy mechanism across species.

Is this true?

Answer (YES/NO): NO